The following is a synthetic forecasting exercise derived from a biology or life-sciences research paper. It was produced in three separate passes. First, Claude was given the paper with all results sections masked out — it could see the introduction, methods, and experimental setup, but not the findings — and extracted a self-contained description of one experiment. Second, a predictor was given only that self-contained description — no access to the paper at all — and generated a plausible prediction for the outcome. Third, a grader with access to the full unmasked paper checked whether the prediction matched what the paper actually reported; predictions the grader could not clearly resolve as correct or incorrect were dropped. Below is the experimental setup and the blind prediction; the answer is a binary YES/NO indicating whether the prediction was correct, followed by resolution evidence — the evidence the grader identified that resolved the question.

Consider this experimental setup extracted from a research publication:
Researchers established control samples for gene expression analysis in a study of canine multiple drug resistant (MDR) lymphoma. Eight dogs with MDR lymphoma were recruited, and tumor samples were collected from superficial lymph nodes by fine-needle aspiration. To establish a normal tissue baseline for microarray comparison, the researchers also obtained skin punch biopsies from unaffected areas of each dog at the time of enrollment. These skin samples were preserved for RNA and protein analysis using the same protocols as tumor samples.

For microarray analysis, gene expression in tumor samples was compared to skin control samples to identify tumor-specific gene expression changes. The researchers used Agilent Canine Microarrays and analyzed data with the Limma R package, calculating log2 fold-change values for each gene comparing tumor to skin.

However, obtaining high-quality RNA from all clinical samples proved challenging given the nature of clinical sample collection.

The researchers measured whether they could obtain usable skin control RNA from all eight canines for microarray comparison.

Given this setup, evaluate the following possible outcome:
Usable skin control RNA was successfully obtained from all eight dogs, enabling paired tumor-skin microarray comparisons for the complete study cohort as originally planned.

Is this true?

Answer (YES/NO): NO